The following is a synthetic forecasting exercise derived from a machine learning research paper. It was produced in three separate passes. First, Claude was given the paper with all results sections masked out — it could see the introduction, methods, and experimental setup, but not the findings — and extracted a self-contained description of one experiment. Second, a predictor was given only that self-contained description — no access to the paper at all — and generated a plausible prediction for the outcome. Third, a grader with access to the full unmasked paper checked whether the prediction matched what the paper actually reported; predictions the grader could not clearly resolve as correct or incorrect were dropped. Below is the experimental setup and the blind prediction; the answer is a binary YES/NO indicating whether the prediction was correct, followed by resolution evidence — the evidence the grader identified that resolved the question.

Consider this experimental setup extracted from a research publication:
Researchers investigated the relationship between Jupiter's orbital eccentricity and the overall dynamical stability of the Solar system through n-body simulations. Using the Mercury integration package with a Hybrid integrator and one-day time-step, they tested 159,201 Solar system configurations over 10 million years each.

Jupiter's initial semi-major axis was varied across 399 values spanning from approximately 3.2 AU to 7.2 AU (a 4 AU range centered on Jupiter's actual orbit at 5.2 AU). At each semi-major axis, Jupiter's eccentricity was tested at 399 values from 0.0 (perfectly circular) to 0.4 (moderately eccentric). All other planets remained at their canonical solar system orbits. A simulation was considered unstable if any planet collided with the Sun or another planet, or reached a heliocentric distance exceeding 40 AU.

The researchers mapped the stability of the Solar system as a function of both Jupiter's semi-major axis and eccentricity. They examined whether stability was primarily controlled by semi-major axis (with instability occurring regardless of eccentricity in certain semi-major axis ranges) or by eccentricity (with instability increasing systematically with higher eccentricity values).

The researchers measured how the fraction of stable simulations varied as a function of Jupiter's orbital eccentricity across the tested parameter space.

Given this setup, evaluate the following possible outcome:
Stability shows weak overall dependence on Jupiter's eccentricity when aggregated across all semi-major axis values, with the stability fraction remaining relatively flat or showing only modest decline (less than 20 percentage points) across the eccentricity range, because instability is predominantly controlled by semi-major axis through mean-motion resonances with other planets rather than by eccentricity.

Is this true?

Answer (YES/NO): NO